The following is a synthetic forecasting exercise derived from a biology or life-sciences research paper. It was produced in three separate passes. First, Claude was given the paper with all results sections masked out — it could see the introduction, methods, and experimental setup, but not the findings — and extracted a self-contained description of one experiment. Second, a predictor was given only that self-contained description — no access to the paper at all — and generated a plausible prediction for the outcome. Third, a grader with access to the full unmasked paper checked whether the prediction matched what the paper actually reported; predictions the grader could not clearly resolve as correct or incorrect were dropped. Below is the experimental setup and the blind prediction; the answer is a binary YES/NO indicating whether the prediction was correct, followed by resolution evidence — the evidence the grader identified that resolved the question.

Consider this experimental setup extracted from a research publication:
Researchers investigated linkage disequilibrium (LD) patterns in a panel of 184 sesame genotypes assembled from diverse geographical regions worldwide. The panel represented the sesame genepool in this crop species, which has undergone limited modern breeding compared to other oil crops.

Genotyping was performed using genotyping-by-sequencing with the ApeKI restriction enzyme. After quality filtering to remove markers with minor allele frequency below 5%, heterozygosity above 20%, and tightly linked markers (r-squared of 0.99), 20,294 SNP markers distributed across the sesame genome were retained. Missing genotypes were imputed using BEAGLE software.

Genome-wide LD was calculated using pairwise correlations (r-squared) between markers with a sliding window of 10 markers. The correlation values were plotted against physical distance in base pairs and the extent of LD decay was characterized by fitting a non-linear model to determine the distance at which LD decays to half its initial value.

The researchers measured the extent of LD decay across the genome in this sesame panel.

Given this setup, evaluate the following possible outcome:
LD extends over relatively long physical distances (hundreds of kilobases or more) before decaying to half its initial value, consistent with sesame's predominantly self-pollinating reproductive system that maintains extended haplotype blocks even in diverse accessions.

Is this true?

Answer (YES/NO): NO